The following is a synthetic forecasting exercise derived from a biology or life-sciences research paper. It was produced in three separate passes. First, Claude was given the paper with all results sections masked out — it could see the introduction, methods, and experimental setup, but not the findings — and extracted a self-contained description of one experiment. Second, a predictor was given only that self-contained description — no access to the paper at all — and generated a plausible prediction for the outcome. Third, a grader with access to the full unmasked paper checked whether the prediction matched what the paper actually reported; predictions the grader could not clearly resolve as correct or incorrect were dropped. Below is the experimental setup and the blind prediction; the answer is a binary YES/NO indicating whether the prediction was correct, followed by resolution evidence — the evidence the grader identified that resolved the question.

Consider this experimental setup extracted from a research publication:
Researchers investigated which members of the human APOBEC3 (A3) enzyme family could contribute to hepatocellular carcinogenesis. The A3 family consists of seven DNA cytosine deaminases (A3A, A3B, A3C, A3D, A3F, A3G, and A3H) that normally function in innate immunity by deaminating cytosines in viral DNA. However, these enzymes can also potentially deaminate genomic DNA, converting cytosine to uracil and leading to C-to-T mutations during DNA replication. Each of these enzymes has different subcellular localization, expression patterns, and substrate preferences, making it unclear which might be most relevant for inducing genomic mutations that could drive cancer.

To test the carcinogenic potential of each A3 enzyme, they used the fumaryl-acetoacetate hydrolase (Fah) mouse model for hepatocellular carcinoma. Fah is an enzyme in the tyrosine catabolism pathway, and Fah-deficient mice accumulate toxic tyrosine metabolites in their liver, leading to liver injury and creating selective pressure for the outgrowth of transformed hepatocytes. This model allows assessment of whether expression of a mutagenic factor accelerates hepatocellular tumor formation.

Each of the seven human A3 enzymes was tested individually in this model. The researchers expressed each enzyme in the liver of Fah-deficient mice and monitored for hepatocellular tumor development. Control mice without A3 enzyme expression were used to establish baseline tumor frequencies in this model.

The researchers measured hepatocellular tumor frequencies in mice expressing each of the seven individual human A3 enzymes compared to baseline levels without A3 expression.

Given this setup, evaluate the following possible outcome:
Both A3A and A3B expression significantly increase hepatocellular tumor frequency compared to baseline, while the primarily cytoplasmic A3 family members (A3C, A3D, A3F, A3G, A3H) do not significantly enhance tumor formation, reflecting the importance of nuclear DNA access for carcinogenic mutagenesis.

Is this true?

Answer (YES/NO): NO